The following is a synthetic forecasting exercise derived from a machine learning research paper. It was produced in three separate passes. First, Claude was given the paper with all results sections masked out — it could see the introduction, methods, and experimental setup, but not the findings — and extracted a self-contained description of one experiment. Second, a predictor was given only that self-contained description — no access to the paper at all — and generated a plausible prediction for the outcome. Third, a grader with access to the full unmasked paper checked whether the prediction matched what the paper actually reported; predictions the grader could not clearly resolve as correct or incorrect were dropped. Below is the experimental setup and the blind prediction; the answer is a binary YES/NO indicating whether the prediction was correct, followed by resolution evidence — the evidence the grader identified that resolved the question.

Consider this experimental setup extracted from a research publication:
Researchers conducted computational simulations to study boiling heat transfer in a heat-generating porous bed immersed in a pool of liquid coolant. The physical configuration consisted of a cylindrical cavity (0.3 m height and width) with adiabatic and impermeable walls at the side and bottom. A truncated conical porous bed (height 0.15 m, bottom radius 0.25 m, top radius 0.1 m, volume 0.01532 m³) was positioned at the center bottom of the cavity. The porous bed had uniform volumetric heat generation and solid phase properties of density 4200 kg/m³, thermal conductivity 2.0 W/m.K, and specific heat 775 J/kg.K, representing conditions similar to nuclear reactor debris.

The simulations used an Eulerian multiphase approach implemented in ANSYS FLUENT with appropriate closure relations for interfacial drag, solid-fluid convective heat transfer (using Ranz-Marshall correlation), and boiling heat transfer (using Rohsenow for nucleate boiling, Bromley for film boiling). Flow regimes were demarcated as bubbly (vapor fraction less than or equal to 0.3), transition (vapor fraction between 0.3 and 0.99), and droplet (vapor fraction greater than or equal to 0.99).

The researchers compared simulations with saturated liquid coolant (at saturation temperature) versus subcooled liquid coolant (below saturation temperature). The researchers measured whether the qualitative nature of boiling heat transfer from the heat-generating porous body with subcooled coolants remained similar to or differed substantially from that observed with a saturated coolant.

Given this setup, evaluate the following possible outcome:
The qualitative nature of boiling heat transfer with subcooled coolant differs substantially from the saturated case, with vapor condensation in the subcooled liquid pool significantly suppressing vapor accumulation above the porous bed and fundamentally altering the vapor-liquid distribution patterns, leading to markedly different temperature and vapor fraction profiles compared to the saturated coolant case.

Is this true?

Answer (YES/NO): NO